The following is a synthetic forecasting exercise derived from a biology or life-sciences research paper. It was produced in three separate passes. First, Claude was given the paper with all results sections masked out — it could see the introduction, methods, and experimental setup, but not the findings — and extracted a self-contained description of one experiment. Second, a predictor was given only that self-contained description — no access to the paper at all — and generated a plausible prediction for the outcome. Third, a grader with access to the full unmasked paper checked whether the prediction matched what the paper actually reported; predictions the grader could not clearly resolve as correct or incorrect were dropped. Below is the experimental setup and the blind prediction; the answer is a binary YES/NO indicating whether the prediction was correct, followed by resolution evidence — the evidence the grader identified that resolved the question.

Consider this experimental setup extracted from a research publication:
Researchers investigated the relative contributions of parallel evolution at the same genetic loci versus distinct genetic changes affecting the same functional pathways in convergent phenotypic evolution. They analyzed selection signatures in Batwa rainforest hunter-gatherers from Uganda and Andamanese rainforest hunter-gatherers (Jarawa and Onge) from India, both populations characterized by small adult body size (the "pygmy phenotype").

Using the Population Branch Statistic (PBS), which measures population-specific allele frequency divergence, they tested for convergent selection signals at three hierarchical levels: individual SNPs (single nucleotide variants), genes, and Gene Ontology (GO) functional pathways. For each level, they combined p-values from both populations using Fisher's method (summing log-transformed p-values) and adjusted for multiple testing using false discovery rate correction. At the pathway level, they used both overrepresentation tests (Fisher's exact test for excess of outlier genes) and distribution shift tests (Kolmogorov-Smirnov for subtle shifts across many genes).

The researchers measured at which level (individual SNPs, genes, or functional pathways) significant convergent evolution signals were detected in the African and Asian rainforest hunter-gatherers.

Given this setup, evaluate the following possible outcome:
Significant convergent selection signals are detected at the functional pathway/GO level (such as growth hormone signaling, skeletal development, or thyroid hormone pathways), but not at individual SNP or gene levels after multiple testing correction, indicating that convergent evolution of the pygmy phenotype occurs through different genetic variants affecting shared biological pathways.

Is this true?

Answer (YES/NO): YES